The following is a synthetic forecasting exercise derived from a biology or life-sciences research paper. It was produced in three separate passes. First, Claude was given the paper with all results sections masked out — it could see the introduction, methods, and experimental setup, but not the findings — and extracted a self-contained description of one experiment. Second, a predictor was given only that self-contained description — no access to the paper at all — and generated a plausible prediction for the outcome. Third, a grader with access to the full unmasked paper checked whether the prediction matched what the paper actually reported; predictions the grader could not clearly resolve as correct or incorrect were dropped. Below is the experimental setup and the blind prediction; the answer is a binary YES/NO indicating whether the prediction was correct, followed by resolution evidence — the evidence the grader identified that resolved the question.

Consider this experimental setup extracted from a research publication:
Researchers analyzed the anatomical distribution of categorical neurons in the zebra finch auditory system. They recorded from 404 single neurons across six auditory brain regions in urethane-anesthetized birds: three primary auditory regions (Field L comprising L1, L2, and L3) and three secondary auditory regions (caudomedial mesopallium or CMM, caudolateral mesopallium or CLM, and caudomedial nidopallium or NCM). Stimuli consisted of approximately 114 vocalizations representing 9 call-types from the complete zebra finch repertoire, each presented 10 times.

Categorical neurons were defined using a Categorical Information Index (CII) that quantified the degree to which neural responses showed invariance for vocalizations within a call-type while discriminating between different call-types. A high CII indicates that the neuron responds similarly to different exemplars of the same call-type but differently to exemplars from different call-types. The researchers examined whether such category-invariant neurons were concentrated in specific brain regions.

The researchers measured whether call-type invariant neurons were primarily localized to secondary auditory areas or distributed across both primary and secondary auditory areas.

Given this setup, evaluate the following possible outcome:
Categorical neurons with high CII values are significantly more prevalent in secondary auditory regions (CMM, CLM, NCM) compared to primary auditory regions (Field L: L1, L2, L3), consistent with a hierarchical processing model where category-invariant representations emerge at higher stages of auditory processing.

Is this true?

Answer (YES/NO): NO